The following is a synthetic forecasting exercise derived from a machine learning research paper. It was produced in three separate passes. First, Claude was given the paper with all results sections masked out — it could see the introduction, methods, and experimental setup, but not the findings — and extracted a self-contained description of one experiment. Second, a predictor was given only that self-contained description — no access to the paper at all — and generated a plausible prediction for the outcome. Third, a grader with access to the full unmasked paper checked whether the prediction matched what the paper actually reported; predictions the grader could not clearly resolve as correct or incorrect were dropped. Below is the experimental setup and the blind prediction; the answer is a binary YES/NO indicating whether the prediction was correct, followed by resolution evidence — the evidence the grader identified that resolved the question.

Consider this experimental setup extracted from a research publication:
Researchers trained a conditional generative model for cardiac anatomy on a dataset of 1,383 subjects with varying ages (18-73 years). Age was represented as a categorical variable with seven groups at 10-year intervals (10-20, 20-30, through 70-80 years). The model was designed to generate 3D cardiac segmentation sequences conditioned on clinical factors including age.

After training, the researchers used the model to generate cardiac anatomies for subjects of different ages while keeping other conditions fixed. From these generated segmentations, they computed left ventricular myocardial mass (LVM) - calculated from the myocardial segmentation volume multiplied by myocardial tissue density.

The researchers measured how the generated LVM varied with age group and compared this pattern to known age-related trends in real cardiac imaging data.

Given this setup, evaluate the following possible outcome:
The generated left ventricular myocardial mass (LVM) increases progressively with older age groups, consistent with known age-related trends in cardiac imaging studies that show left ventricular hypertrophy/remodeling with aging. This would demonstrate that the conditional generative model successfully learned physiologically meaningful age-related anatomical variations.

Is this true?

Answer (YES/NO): YES